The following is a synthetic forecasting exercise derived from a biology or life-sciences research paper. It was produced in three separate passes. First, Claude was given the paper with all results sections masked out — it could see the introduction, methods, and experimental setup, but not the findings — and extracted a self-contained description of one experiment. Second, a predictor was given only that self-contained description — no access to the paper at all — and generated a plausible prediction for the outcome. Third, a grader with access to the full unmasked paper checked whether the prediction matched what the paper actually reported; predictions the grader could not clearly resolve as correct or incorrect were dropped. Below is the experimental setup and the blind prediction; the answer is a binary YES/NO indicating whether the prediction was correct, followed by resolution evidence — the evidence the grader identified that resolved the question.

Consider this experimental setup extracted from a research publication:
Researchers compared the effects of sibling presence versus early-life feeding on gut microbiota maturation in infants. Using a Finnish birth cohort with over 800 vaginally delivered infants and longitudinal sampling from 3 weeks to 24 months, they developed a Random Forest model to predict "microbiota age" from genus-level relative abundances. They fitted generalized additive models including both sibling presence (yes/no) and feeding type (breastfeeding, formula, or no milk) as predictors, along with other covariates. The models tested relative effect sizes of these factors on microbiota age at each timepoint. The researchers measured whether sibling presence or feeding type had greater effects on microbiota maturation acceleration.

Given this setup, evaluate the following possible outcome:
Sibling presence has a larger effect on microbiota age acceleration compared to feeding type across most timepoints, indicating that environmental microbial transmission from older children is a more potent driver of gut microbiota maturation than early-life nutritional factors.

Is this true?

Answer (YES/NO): NO